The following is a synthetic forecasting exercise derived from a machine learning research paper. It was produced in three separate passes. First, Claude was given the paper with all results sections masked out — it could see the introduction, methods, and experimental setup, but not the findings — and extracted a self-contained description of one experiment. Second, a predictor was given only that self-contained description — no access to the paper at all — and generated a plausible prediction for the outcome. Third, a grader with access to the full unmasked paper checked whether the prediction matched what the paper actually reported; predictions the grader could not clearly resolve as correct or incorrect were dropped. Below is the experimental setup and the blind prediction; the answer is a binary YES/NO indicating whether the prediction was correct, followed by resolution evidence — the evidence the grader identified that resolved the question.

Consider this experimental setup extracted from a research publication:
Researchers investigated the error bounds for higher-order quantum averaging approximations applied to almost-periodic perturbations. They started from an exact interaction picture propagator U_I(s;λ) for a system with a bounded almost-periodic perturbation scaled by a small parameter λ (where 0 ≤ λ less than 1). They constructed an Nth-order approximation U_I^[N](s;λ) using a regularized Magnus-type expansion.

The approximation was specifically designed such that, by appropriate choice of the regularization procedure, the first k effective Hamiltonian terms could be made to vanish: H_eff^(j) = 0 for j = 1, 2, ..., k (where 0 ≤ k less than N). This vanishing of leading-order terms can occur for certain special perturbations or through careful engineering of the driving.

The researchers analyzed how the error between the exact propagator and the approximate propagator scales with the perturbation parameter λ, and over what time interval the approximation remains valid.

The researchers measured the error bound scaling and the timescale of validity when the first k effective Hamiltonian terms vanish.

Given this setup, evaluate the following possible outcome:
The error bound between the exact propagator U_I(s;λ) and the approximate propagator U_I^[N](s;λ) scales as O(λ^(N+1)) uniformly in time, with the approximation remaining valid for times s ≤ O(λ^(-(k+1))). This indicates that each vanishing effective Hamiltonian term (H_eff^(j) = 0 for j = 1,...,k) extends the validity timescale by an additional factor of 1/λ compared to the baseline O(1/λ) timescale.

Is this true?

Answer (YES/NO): NO